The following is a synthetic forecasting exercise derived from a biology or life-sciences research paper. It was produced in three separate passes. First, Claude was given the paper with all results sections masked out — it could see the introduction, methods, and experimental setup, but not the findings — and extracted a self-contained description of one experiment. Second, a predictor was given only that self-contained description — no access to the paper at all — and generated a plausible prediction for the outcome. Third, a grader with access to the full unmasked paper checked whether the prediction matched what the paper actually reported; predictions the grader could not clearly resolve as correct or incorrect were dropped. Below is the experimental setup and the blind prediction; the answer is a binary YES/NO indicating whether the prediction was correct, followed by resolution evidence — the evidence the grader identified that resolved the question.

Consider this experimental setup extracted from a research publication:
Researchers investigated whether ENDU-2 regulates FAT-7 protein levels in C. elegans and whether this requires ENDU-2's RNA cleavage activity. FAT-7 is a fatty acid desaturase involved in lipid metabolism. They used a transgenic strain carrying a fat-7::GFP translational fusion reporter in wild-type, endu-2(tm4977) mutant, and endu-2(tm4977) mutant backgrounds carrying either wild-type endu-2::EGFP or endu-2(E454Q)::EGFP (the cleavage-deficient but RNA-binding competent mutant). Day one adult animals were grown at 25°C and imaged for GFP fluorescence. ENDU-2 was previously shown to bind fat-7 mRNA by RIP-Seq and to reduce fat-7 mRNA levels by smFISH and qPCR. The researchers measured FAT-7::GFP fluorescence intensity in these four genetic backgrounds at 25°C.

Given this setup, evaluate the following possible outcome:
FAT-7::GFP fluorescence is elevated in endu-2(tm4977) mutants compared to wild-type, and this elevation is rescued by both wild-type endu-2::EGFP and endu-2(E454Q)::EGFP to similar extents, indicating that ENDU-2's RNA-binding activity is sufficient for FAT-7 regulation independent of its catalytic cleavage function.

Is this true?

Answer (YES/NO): NO